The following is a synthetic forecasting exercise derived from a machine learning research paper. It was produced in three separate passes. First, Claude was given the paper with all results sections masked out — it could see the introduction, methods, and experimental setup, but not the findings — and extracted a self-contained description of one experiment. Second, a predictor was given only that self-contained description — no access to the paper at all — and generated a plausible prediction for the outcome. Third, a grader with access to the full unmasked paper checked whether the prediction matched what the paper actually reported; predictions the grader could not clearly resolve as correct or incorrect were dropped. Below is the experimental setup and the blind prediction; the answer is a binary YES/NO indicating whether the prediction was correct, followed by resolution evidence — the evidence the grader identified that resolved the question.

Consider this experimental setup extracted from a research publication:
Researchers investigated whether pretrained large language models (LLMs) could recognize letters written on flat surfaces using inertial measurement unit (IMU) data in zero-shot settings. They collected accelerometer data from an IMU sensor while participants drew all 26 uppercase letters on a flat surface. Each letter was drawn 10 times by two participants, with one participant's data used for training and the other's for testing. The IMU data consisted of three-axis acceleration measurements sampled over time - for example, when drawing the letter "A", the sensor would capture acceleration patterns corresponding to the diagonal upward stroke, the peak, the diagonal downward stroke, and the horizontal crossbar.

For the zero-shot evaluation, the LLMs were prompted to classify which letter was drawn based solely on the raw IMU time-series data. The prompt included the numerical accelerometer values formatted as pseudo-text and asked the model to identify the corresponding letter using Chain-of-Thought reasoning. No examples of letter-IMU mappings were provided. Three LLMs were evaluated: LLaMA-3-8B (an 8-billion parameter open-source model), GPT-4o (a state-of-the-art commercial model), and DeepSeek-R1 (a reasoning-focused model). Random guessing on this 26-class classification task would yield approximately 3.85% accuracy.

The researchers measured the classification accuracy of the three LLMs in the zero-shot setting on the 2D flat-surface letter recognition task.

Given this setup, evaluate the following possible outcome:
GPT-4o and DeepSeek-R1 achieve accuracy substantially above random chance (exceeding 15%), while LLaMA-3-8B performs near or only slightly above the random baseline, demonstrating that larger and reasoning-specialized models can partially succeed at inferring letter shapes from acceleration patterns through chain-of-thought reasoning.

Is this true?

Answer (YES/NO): NO